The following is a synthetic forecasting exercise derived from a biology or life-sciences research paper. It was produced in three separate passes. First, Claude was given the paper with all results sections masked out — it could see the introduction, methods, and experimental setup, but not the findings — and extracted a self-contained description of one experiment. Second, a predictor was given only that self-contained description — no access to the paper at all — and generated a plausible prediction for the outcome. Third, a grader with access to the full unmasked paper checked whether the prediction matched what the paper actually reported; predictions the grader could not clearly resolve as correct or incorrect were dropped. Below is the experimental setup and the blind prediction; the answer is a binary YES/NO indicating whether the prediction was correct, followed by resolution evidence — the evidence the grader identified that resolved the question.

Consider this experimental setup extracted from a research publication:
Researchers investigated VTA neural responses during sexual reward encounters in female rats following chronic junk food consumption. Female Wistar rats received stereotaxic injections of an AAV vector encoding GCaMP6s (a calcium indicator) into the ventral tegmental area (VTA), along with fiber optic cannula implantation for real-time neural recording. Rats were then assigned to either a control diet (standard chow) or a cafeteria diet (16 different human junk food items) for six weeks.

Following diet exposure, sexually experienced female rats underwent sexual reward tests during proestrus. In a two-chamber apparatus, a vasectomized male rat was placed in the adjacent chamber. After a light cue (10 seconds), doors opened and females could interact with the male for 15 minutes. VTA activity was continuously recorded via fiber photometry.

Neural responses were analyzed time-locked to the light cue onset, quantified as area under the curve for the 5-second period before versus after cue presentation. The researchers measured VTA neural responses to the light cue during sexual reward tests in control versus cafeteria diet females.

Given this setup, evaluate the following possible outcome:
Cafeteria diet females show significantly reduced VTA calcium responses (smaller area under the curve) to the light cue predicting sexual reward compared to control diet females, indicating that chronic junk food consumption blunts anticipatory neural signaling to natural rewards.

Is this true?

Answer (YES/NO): YES